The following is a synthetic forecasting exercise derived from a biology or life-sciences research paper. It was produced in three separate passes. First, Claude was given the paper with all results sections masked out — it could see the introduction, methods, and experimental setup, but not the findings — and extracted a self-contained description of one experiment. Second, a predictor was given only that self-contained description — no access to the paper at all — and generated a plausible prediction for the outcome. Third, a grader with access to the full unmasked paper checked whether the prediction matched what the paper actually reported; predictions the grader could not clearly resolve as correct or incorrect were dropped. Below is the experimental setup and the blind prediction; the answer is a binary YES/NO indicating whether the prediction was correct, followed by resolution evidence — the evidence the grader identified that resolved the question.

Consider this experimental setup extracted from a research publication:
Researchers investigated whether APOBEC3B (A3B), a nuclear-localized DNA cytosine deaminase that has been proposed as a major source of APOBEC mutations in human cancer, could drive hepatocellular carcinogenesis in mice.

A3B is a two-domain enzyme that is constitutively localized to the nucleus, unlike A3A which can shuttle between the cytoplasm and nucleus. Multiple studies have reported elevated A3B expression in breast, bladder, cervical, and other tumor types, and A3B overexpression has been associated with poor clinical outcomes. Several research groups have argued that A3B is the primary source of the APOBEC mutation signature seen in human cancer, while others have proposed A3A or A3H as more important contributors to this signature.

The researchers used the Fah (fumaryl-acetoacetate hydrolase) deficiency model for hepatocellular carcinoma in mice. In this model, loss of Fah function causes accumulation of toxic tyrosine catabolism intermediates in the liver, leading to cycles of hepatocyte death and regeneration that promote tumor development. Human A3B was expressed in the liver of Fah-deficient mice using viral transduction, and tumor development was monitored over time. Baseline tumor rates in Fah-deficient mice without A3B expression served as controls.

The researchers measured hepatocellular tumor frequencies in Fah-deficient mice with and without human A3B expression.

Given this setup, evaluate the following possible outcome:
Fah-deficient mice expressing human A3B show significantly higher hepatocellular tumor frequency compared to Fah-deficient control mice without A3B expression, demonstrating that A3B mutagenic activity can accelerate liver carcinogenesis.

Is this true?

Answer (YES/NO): NO